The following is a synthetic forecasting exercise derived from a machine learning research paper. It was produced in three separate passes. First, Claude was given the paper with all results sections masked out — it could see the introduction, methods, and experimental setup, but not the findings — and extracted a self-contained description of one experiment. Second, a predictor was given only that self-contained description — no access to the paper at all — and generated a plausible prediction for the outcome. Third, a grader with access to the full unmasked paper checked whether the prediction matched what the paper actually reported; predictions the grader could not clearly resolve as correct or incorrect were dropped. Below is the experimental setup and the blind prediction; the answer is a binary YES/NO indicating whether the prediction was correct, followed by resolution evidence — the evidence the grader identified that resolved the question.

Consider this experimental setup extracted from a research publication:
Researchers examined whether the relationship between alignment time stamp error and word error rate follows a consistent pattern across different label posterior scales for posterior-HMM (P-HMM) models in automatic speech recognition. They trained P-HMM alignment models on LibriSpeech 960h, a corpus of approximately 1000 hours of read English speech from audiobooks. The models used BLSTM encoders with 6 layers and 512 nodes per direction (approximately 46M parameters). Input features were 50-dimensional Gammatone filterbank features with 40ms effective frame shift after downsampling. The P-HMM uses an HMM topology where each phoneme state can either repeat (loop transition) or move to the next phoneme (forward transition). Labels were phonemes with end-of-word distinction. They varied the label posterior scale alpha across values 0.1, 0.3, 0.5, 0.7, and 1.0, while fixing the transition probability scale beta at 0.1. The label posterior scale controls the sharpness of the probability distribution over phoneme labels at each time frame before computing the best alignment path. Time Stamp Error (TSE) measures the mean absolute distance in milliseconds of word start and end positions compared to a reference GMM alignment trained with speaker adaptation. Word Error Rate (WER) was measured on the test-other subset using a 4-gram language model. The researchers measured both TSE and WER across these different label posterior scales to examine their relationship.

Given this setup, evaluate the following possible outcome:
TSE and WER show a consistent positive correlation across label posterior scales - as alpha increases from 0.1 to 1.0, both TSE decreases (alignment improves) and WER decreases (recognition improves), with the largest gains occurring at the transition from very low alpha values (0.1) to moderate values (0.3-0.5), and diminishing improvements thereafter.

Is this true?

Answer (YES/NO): NO